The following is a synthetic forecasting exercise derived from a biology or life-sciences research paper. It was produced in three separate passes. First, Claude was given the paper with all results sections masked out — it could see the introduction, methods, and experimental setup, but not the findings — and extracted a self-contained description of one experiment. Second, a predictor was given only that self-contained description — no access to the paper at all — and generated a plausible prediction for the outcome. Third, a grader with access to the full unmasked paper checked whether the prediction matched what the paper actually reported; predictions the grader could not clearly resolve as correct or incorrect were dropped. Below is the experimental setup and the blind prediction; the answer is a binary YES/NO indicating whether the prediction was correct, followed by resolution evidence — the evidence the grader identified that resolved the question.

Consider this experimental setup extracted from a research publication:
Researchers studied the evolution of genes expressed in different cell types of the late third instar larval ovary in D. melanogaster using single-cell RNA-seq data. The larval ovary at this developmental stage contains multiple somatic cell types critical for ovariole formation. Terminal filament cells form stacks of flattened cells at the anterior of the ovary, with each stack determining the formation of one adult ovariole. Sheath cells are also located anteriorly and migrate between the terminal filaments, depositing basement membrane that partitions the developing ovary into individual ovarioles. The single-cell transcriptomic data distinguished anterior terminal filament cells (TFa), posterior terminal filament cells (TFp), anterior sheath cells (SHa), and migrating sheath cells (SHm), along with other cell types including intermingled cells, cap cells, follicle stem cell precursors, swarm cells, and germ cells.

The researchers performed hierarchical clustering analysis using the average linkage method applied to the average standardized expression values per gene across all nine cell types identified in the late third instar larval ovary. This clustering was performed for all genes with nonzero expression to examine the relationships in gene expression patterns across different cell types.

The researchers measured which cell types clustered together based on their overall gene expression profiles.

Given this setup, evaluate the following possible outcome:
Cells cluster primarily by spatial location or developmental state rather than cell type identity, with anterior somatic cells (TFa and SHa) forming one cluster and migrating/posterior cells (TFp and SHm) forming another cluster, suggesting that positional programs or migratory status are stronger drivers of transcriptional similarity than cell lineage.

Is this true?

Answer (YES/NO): NO